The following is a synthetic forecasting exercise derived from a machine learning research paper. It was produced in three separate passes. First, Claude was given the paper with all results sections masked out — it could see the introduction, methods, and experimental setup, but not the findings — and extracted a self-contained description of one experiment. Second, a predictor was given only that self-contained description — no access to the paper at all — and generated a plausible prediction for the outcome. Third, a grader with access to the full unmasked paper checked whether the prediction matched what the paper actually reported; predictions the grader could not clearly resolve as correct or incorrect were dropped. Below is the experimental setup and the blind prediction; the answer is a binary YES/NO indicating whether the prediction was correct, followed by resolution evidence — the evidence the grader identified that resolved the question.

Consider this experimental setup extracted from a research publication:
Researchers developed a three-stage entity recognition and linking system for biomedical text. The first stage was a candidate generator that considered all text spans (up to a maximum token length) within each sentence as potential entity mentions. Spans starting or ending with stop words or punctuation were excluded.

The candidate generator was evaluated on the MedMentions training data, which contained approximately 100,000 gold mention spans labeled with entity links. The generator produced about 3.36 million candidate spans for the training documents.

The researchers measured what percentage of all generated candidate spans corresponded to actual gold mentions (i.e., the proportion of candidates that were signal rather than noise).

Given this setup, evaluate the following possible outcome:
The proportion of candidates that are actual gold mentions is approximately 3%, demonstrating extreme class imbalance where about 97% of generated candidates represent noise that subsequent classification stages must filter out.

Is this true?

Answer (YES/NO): YES